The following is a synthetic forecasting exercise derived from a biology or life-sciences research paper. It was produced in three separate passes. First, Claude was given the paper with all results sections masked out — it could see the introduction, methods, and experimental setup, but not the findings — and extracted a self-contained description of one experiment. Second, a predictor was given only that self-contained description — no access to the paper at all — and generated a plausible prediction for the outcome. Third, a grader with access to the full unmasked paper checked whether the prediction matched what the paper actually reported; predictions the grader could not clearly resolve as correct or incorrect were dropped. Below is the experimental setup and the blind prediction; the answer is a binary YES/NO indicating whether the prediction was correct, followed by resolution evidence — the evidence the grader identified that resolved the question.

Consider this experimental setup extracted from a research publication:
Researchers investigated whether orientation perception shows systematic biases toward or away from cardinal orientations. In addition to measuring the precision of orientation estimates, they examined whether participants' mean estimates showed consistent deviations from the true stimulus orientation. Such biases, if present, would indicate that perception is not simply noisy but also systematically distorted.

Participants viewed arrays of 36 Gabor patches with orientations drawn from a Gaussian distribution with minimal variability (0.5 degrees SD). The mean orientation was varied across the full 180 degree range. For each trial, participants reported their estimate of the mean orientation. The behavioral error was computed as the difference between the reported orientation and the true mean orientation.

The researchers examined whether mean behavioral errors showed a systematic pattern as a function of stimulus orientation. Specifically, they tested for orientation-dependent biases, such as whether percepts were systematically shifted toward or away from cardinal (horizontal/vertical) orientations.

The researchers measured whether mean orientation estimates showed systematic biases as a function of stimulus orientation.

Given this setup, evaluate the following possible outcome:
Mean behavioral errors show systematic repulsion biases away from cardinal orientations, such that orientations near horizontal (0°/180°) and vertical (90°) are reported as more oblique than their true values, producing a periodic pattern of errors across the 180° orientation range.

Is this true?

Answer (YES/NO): YES